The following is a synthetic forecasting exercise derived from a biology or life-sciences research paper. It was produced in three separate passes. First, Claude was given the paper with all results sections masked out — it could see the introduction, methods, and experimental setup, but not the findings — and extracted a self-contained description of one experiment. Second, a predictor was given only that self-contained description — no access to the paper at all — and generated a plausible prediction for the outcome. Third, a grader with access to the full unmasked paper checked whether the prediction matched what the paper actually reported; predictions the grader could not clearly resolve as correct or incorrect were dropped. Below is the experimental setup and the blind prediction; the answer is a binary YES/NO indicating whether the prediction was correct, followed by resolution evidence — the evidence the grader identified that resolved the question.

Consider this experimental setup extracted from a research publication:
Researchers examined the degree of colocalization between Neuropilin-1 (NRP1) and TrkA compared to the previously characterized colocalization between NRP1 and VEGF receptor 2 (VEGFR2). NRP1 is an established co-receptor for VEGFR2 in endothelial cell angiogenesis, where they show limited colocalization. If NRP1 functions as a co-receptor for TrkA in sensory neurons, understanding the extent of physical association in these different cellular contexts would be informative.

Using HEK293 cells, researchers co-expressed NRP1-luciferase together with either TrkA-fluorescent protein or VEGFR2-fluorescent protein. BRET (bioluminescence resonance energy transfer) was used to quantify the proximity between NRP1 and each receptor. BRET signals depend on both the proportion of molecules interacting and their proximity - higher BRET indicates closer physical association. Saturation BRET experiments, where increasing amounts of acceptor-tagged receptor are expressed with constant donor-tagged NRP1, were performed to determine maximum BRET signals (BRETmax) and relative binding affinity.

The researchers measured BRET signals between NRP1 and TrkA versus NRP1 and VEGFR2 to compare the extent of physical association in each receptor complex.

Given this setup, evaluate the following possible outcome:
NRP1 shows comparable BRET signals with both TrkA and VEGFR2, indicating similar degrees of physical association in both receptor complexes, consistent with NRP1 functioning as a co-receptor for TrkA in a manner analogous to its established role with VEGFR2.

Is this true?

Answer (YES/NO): NO